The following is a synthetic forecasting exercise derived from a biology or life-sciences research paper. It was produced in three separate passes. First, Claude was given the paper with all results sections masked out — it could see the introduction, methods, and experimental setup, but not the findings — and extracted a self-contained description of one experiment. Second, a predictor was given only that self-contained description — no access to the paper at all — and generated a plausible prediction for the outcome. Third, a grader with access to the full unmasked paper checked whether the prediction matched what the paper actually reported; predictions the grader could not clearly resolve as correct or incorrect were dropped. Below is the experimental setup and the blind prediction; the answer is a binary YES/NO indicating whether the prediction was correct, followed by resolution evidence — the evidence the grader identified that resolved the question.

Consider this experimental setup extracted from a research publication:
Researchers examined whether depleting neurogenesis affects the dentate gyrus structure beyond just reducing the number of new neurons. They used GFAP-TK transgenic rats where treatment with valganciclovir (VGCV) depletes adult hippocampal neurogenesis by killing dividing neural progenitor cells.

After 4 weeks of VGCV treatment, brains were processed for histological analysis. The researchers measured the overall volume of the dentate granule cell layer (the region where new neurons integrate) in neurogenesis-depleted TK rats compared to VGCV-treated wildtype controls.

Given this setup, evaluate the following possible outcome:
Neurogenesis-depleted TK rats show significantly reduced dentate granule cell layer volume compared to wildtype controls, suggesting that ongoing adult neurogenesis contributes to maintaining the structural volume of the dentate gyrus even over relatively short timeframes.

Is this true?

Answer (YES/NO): YES